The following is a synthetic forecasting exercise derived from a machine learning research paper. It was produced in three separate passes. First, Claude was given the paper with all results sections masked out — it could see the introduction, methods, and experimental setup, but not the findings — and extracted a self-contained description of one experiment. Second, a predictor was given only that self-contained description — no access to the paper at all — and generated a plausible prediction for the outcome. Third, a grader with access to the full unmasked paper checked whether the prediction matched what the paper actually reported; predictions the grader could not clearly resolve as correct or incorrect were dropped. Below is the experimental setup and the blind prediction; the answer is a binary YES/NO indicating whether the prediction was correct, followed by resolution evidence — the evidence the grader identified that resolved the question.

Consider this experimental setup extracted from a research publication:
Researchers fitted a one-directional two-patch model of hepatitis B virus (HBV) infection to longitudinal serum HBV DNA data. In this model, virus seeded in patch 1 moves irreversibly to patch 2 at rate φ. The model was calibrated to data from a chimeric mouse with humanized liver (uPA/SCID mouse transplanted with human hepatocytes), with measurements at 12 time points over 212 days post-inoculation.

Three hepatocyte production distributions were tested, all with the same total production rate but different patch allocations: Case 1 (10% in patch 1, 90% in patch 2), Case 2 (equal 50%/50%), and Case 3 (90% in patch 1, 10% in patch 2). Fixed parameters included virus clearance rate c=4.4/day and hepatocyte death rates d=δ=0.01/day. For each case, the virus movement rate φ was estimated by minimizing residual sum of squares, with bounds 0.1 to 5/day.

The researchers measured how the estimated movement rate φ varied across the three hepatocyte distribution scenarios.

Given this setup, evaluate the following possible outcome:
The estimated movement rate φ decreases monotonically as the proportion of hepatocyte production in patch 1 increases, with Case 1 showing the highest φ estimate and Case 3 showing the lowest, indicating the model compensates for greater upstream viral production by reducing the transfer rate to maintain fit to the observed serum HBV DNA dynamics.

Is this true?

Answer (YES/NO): NO